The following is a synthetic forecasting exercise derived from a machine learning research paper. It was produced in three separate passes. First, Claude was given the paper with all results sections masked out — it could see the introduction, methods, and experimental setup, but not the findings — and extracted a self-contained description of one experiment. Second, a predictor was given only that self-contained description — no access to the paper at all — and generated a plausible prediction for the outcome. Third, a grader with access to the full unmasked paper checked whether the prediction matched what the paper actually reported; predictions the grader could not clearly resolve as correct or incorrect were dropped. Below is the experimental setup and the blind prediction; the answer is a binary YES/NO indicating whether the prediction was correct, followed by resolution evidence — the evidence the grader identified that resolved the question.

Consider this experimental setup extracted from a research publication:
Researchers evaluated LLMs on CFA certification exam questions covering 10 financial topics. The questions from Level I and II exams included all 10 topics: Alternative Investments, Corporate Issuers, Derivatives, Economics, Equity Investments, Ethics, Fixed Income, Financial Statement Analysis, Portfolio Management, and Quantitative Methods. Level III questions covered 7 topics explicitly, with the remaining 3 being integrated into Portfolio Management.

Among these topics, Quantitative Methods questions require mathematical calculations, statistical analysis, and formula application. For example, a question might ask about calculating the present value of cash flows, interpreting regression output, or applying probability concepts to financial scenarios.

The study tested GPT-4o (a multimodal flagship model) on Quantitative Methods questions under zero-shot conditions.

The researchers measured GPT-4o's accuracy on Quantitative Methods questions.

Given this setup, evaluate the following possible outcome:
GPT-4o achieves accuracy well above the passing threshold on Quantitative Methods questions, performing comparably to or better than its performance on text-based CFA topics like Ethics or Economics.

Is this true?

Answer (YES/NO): NO